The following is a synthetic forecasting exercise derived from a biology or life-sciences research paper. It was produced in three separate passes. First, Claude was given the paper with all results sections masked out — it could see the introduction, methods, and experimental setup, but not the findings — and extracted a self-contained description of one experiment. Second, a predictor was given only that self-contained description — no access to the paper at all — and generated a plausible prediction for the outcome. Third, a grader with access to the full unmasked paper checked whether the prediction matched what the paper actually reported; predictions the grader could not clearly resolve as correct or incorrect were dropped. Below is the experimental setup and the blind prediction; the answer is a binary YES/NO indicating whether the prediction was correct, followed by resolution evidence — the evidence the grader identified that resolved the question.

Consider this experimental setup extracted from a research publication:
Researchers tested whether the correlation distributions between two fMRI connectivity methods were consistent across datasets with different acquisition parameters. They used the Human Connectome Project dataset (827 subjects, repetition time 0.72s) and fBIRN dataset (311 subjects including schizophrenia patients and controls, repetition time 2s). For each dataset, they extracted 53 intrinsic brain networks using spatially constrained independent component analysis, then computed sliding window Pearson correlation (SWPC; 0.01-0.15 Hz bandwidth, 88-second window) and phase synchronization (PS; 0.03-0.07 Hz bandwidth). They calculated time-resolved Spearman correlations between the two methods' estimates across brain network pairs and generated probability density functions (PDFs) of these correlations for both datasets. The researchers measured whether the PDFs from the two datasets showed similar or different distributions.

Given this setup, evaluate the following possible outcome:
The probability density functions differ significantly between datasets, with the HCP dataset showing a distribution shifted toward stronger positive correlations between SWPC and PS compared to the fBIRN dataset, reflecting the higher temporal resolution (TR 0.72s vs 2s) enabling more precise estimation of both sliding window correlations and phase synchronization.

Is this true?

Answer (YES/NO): NO